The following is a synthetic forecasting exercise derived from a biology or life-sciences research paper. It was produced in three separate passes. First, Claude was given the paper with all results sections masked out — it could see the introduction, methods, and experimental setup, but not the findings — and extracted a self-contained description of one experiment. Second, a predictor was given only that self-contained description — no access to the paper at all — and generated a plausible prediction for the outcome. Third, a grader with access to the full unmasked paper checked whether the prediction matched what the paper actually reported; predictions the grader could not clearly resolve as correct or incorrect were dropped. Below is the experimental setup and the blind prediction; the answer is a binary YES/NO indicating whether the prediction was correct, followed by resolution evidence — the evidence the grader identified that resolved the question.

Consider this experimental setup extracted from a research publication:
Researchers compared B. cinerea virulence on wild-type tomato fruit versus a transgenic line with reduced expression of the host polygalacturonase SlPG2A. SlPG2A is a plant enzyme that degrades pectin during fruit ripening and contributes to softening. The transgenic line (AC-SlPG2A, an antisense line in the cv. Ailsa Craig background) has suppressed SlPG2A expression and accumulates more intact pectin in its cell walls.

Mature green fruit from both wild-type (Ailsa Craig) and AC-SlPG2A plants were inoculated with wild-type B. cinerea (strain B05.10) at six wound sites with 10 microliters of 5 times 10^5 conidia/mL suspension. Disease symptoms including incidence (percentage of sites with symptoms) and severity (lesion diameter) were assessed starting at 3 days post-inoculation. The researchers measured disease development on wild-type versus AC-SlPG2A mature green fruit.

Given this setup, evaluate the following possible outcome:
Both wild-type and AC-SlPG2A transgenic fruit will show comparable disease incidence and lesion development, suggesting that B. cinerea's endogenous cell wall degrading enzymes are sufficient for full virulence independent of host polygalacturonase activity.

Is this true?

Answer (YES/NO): NO